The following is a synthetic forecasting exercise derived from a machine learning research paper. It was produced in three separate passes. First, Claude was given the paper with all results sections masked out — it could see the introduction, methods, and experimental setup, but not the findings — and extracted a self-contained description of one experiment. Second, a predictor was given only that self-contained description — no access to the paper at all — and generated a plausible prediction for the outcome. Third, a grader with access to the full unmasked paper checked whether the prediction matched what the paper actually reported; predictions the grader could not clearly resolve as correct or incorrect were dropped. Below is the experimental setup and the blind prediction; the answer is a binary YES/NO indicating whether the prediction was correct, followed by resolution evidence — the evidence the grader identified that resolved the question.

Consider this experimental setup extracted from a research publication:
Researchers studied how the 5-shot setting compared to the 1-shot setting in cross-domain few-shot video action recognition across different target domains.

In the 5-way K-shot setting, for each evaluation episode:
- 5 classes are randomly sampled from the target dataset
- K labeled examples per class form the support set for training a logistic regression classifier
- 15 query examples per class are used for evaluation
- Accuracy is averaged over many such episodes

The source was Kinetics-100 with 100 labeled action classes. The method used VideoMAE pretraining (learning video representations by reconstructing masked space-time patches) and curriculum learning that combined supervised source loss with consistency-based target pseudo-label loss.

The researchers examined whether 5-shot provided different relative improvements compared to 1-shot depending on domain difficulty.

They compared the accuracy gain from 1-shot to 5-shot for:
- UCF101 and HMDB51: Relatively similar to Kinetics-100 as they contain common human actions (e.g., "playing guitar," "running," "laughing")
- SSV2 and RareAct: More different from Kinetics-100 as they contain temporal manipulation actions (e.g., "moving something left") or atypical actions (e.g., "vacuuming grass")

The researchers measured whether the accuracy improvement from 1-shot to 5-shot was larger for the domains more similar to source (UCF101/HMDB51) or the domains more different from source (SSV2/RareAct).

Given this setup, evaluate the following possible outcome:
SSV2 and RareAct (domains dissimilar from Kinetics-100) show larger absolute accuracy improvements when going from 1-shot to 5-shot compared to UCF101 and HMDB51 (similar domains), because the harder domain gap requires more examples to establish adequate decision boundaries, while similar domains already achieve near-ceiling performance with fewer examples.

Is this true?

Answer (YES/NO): NO